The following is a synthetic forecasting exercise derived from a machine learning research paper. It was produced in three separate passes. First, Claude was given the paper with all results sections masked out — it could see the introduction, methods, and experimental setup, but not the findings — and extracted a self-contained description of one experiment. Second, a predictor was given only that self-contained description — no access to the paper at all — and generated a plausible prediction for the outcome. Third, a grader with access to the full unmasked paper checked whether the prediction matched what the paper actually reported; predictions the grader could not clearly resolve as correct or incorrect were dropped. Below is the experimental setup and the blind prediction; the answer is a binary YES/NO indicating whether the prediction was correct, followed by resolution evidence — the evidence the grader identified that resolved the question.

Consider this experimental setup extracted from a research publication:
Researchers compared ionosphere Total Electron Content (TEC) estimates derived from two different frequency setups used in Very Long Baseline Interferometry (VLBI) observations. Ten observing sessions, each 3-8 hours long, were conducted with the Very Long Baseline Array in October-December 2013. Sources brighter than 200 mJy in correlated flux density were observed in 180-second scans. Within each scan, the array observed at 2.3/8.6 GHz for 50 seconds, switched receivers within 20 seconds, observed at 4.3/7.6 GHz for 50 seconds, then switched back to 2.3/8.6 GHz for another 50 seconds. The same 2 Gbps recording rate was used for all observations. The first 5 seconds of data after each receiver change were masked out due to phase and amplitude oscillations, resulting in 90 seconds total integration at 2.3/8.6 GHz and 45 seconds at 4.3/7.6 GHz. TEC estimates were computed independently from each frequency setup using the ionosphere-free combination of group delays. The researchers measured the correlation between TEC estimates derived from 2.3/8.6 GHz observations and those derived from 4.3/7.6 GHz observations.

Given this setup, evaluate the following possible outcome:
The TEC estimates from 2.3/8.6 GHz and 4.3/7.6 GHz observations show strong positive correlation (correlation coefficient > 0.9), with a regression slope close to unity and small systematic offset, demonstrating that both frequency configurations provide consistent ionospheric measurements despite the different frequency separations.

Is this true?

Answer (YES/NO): YES